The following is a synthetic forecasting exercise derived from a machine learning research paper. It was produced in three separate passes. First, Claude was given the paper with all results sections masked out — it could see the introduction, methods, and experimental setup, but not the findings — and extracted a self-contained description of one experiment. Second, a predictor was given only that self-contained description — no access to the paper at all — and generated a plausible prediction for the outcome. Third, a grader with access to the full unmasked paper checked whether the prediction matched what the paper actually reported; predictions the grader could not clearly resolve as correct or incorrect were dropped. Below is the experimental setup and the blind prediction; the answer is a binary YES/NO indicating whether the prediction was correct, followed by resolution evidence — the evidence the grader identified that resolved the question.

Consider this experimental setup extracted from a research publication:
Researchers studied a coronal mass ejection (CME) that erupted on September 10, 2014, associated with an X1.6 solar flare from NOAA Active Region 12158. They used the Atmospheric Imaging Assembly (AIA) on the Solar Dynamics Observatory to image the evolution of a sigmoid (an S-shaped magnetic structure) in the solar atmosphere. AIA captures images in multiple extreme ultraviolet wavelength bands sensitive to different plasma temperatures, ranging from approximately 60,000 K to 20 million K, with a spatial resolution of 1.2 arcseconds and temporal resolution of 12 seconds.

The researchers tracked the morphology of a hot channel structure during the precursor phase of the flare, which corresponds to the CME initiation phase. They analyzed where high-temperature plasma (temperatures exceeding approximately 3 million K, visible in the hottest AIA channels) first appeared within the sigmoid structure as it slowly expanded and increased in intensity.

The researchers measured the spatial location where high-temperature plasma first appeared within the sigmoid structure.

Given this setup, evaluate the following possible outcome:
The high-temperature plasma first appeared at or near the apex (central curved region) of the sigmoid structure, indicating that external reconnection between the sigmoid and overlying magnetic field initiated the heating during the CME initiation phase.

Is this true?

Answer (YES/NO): NO